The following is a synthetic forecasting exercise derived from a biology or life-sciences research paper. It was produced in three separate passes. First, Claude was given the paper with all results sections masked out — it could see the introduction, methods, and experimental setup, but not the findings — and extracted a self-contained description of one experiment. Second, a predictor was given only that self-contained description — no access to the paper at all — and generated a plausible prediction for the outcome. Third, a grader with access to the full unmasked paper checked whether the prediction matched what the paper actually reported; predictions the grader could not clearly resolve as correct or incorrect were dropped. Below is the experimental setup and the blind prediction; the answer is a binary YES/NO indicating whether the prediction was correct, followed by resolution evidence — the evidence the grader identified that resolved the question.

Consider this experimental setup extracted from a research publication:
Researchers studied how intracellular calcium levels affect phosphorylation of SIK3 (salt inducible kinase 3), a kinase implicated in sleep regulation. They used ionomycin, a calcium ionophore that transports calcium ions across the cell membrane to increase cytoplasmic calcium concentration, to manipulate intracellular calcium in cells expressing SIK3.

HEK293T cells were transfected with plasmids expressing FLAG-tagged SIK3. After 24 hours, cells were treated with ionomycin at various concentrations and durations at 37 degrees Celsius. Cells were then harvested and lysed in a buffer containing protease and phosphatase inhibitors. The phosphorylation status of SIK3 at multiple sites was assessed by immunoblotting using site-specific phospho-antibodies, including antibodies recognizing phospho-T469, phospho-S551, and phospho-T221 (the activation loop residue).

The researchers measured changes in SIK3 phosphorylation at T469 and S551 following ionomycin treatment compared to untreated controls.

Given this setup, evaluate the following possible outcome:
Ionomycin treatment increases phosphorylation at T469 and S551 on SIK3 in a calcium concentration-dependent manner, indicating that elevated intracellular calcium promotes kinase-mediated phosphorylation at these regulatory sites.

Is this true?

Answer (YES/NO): NO